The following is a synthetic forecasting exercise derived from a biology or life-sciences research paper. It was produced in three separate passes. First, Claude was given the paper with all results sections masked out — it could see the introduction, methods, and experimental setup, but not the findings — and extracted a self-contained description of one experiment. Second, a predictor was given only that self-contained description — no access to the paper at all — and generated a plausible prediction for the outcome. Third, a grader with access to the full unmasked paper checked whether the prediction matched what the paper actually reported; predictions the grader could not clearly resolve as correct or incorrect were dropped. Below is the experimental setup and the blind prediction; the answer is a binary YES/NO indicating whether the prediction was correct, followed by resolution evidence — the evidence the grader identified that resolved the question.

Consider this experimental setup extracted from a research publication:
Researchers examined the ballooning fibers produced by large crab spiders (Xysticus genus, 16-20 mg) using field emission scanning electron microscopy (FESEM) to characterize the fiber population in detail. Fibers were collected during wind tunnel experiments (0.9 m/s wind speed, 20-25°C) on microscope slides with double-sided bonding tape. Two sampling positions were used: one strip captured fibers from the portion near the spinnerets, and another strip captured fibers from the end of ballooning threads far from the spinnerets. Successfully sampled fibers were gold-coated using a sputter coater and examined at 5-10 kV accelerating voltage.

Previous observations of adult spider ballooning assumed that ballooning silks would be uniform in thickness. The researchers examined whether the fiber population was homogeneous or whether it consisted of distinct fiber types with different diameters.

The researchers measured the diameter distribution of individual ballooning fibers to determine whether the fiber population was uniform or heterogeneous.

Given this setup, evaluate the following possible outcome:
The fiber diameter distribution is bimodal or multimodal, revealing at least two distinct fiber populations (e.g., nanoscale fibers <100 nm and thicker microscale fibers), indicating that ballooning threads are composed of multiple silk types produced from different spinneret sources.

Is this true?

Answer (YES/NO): YES